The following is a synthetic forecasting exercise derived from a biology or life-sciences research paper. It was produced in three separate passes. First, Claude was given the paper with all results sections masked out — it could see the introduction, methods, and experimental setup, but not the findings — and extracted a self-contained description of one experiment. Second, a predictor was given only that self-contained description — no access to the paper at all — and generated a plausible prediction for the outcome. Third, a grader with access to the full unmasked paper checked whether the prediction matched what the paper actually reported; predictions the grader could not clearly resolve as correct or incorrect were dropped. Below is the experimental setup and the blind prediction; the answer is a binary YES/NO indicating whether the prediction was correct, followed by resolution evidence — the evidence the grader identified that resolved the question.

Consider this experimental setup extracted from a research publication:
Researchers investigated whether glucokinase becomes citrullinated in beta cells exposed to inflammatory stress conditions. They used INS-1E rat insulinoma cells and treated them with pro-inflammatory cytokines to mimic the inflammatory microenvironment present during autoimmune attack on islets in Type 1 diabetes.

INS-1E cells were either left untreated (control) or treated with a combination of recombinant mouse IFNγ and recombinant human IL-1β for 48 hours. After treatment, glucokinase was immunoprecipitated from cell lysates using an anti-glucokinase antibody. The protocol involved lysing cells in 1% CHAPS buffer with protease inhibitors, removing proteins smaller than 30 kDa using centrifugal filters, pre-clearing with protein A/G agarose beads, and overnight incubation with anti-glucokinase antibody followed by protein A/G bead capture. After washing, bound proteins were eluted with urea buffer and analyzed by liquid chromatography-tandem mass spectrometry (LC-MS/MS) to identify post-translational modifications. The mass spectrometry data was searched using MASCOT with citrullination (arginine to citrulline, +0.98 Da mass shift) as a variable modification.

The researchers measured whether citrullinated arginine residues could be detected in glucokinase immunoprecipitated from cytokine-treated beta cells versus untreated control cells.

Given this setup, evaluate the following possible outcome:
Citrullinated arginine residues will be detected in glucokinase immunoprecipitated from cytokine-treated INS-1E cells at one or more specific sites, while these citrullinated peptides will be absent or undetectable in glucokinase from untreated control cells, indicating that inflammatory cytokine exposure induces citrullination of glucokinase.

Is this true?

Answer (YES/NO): YES